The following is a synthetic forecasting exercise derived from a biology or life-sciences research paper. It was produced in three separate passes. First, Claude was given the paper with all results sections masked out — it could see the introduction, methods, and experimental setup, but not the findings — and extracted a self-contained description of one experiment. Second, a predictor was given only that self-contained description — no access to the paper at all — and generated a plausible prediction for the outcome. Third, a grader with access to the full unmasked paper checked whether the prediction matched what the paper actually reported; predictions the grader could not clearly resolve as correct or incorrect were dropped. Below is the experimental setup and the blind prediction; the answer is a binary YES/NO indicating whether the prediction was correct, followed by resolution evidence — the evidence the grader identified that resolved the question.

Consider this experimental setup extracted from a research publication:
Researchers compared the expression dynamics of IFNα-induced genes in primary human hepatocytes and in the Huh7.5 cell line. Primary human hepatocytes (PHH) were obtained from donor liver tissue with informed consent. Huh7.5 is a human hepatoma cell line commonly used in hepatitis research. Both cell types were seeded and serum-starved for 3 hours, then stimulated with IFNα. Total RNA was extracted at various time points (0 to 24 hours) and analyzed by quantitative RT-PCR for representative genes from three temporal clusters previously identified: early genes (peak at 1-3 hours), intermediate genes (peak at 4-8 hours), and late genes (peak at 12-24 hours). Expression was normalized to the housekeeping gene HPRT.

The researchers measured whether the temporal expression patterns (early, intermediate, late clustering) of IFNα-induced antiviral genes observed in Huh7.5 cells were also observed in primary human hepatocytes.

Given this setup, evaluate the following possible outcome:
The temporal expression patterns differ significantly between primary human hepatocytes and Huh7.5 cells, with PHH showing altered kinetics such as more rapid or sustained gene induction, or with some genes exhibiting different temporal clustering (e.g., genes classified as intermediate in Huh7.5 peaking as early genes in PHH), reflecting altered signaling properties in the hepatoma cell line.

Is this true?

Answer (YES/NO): NO